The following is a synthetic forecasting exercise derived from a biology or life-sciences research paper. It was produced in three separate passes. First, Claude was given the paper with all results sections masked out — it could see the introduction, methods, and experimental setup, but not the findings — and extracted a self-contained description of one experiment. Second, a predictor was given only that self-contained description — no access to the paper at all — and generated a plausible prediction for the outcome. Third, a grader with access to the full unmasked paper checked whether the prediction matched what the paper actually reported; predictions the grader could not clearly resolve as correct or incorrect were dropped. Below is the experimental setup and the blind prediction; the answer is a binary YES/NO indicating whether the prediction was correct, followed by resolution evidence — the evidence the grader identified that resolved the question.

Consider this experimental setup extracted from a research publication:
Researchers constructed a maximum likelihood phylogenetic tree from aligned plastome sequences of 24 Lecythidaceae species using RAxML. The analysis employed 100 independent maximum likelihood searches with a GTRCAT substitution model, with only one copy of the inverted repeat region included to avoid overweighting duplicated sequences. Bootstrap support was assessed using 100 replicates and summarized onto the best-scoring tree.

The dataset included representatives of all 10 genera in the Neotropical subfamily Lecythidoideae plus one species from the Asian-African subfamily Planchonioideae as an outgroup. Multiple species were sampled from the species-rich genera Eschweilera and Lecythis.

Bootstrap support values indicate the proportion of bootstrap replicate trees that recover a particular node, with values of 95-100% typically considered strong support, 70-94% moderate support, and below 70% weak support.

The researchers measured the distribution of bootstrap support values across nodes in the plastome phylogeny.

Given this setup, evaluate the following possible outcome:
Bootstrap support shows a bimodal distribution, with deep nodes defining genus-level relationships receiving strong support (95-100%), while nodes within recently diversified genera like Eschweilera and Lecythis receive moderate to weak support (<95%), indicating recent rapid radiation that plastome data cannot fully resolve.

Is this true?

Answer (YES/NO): NO